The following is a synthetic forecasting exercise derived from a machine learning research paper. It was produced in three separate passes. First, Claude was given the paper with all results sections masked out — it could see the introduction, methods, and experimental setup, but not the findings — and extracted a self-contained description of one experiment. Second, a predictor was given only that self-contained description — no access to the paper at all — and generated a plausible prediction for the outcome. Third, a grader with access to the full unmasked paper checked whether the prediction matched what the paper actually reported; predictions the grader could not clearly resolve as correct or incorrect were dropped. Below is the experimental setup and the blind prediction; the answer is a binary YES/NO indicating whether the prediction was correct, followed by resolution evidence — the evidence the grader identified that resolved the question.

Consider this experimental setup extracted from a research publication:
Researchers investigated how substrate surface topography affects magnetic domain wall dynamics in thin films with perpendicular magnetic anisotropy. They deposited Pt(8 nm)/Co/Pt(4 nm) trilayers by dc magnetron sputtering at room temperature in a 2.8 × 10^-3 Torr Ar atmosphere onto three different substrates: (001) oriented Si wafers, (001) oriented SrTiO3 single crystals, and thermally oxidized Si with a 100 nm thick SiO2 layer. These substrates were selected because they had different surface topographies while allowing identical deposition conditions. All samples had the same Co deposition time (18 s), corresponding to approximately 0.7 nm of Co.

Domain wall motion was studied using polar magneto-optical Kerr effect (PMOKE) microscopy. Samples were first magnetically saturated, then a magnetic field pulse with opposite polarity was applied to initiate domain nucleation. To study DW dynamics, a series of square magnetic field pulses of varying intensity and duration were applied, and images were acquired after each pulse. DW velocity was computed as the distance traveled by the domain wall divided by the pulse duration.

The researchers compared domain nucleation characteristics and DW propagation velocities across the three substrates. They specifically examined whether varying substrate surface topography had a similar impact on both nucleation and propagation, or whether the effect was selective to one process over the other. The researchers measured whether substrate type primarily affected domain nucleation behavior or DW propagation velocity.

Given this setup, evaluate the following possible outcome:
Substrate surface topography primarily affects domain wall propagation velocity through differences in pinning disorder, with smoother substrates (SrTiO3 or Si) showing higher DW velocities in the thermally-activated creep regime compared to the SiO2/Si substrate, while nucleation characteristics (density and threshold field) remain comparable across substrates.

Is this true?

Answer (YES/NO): NO